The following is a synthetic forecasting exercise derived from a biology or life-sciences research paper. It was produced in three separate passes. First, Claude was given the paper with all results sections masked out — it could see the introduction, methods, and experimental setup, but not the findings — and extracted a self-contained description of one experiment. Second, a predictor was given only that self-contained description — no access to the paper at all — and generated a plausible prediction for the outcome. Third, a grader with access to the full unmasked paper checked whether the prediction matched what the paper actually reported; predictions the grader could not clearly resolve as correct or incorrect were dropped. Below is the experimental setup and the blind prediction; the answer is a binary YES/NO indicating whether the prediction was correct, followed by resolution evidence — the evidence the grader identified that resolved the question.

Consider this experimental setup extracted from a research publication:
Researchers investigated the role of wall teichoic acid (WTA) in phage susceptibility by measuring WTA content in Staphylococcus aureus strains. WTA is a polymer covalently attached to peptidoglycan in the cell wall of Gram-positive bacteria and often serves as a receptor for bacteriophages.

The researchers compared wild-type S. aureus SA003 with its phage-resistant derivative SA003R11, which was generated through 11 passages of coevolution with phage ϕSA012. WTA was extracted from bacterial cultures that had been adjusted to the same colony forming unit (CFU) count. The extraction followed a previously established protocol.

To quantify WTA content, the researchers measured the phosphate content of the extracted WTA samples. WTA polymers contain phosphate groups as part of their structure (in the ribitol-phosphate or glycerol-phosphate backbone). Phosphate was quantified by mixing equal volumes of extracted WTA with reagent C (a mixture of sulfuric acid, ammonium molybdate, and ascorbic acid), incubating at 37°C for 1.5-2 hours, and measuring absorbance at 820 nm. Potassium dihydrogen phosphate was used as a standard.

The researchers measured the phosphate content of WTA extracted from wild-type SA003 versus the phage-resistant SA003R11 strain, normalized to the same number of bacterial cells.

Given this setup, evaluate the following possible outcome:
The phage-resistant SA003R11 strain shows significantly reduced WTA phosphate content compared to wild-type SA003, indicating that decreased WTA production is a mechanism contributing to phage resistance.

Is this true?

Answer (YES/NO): YES